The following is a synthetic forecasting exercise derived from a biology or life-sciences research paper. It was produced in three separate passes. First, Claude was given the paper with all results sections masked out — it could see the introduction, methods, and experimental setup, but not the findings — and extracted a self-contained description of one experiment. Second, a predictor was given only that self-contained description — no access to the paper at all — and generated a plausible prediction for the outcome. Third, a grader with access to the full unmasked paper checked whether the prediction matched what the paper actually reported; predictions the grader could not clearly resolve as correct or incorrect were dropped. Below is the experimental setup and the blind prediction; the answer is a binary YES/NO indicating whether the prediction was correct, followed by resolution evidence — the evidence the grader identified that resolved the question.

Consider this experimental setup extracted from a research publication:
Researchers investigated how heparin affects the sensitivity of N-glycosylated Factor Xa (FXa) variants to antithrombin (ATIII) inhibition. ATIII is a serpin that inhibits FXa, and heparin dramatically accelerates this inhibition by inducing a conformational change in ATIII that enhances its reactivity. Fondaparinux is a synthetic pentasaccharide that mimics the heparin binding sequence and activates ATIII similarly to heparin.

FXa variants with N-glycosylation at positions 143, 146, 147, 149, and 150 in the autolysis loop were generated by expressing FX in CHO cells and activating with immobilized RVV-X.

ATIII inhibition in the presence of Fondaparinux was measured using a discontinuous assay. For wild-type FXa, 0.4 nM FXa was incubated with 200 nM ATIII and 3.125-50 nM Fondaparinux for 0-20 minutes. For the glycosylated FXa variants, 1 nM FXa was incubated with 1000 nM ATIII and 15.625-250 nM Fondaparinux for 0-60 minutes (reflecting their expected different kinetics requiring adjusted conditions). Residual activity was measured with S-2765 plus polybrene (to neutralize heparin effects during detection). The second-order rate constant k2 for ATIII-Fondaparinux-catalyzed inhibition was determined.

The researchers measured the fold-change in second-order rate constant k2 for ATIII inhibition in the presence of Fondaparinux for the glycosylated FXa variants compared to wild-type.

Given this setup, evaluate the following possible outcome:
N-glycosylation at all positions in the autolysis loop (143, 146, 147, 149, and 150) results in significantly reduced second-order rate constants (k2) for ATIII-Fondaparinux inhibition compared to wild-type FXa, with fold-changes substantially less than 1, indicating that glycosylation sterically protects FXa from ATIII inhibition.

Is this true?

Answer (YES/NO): NO